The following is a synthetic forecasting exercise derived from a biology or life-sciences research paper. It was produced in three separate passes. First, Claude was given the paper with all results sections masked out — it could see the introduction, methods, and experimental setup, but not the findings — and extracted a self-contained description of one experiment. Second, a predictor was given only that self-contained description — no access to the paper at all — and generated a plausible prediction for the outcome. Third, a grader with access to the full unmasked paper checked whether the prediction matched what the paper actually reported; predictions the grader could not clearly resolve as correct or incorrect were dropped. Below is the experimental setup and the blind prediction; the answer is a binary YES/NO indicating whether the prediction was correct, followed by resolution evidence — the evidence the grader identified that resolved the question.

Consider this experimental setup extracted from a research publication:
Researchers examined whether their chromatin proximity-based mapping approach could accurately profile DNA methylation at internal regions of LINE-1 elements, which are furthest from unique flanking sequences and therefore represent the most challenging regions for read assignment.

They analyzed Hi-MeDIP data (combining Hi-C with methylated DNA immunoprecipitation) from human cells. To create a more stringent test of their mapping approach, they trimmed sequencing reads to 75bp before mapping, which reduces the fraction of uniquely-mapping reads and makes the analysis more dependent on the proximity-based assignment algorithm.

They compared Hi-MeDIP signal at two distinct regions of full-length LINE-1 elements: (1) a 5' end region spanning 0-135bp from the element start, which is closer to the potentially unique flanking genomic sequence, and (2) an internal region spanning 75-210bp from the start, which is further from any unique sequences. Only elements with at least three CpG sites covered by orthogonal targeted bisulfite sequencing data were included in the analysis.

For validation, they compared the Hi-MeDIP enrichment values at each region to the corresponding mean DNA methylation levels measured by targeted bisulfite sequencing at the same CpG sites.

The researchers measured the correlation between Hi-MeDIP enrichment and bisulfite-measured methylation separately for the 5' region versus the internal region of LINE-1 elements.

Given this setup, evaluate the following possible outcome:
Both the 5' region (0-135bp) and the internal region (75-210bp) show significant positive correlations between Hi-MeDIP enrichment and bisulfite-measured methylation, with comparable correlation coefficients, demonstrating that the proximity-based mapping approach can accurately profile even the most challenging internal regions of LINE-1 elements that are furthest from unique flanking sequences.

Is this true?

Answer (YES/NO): YES